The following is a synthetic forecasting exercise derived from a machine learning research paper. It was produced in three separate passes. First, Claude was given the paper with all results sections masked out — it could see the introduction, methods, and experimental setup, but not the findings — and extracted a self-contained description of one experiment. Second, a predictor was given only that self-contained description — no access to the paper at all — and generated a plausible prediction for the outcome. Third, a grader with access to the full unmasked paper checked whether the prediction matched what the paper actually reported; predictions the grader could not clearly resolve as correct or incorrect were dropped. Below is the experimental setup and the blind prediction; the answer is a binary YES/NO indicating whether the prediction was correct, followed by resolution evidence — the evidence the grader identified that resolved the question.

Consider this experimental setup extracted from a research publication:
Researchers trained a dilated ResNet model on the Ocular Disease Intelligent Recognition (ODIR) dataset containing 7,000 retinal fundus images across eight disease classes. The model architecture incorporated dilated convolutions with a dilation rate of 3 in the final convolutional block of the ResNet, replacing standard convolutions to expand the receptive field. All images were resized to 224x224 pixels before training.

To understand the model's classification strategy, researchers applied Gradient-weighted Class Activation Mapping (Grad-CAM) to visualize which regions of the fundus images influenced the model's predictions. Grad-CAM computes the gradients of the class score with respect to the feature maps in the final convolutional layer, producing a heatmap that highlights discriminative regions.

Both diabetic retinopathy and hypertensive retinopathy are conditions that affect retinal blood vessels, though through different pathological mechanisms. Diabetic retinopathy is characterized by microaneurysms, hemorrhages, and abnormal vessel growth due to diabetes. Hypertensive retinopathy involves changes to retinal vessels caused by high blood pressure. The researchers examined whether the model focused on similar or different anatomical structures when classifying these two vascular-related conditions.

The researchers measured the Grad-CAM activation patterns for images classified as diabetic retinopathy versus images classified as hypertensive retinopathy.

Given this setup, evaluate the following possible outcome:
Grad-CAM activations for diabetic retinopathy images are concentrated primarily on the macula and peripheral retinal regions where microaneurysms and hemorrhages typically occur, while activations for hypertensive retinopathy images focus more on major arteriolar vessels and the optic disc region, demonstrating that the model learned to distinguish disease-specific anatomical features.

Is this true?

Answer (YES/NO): NO